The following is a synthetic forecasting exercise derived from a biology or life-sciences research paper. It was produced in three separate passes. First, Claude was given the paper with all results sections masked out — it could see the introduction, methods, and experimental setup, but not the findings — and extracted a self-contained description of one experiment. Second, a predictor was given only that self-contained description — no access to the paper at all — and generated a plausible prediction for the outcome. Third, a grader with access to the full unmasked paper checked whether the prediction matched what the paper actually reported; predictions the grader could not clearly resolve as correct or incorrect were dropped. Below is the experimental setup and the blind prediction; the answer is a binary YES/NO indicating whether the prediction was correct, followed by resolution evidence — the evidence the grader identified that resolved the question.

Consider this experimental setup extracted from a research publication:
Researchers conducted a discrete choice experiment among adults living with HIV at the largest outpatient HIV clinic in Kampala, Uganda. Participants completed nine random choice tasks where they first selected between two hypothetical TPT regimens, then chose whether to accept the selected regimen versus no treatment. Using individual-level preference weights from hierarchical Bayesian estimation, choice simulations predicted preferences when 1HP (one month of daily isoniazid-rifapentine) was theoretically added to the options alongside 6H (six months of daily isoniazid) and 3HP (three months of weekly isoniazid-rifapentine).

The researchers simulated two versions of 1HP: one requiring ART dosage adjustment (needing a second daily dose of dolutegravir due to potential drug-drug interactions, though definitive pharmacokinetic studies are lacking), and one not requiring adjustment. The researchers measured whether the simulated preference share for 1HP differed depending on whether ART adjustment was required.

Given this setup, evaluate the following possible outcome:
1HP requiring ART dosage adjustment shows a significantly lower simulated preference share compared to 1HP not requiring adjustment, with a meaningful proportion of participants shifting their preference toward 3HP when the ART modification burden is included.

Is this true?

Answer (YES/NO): YES